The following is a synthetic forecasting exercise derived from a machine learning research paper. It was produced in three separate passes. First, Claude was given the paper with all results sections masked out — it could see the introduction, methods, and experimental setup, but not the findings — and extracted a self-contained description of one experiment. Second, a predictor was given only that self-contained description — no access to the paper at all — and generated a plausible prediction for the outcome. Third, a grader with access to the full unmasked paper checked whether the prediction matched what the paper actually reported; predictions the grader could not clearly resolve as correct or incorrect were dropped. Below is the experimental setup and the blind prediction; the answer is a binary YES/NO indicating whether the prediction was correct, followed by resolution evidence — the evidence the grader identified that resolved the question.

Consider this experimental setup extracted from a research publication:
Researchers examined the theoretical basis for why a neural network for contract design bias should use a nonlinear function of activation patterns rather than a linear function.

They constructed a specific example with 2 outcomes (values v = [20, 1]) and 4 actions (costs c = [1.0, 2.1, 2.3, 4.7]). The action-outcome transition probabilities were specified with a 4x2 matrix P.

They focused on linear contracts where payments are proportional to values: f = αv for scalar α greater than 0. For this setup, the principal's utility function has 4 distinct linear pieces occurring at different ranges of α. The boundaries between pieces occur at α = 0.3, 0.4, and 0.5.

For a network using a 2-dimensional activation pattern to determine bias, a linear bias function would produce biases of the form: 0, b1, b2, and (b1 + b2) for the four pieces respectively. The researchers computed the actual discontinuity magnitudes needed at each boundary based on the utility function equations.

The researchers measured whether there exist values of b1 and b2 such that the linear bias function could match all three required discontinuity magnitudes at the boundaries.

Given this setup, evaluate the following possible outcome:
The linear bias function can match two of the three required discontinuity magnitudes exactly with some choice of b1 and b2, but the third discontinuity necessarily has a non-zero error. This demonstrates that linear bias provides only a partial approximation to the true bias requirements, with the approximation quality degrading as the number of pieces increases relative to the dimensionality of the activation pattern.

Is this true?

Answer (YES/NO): NO